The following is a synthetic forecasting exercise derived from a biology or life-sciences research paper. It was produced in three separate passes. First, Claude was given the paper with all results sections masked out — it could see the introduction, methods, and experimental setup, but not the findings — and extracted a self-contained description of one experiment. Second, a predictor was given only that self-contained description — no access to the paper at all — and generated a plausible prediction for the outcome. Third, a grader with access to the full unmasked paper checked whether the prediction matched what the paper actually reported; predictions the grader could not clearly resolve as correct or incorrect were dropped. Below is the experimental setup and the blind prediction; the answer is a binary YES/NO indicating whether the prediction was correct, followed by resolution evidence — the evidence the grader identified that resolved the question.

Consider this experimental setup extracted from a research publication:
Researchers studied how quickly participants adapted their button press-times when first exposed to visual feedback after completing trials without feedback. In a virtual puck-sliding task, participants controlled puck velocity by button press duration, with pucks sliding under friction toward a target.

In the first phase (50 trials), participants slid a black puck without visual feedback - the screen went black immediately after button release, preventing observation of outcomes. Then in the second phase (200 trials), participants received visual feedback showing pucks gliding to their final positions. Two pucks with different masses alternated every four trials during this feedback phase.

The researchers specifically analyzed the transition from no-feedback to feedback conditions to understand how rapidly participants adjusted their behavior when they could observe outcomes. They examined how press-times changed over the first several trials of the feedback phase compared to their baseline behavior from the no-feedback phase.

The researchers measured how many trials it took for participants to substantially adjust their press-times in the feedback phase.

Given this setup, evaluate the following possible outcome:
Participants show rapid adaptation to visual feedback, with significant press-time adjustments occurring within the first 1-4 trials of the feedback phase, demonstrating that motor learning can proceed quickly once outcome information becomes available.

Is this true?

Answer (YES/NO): NO